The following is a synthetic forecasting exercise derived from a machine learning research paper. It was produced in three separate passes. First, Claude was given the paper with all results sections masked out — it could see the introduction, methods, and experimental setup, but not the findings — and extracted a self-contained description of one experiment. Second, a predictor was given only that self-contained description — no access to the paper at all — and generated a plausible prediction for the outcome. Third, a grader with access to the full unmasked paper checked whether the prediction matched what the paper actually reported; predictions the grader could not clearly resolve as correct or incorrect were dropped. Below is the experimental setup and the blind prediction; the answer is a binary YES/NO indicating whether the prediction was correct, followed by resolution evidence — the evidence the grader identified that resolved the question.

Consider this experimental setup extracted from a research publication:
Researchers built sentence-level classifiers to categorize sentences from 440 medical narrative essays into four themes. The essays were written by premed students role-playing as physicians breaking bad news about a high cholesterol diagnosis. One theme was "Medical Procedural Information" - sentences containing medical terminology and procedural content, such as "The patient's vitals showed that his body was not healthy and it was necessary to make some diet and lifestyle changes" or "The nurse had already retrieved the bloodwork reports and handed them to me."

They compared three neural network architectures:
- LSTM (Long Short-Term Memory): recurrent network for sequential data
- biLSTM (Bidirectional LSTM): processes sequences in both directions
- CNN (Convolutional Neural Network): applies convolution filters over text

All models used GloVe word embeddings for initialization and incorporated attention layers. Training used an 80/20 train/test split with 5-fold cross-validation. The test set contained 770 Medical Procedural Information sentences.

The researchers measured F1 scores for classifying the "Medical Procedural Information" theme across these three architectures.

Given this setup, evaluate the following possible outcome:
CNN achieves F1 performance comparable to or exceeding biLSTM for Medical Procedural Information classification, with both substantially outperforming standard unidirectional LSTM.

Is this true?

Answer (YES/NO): NO